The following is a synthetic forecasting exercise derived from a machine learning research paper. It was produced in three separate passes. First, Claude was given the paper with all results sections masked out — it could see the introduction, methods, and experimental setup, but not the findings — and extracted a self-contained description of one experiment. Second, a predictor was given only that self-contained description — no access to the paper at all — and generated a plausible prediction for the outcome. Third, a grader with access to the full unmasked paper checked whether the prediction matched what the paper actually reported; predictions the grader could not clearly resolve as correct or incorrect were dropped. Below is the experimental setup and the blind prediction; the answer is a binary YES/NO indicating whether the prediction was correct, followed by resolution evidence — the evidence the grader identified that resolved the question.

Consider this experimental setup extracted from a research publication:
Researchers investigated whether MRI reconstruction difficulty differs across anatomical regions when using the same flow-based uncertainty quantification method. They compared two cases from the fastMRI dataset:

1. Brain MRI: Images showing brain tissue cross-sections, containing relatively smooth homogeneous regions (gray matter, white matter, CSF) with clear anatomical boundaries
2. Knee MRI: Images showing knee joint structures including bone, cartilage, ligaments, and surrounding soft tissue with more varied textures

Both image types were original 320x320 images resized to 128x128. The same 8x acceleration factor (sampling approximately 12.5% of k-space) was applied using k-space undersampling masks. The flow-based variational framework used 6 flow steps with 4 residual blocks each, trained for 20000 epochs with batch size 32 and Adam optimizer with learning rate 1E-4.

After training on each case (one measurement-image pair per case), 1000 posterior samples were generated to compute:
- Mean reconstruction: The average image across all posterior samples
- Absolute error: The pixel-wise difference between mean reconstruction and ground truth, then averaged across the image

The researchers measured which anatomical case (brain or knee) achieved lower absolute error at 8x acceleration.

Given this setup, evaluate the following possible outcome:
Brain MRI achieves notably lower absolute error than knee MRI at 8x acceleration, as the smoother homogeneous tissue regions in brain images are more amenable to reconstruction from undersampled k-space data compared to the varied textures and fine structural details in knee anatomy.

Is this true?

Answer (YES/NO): NO